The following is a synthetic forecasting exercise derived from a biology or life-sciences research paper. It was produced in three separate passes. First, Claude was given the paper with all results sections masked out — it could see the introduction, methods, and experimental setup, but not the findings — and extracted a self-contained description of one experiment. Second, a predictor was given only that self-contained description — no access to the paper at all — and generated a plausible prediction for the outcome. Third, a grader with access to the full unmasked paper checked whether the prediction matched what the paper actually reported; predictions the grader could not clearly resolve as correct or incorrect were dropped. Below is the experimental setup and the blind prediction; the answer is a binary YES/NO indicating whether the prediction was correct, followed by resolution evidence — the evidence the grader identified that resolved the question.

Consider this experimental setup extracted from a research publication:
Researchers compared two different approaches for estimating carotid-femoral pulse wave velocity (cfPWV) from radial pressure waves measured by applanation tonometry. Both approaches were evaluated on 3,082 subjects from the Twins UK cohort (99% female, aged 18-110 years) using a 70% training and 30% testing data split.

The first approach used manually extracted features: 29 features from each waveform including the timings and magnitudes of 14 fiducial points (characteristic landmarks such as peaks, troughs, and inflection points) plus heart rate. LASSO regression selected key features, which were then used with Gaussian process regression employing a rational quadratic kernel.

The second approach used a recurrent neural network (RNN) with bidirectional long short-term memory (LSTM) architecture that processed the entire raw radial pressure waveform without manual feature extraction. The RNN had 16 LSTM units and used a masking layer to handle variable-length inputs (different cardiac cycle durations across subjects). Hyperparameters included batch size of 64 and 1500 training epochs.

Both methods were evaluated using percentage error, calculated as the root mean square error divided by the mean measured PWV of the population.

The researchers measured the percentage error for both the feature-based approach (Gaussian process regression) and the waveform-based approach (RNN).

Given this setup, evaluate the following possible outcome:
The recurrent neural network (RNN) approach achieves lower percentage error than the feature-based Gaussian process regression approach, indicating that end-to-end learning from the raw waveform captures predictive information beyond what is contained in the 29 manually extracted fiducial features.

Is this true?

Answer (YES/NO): NO